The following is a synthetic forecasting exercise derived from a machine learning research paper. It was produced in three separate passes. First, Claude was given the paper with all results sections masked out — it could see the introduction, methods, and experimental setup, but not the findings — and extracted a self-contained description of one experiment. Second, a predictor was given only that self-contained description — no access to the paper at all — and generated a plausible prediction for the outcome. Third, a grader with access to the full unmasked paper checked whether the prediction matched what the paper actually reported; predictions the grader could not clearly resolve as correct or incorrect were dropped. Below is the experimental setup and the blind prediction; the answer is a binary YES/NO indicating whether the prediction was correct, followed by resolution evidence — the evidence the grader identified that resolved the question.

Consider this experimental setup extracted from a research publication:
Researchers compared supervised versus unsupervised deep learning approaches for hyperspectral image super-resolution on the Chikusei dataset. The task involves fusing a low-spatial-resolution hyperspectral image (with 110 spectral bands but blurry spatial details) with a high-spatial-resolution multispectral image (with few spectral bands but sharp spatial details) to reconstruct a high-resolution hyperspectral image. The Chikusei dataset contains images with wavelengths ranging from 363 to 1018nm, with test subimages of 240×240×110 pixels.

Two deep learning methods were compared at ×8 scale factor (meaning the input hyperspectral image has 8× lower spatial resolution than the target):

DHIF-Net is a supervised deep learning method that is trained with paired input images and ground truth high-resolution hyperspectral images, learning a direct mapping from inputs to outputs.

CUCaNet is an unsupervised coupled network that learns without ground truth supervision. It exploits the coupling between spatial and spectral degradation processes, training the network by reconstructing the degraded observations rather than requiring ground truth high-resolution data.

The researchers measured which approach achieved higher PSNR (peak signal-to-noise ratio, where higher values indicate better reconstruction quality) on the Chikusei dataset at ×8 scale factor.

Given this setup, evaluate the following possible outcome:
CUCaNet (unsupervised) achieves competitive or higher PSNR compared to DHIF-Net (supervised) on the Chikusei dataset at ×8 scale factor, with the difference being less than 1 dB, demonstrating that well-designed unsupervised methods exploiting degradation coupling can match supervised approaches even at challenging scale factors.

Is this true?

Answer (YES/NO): NO